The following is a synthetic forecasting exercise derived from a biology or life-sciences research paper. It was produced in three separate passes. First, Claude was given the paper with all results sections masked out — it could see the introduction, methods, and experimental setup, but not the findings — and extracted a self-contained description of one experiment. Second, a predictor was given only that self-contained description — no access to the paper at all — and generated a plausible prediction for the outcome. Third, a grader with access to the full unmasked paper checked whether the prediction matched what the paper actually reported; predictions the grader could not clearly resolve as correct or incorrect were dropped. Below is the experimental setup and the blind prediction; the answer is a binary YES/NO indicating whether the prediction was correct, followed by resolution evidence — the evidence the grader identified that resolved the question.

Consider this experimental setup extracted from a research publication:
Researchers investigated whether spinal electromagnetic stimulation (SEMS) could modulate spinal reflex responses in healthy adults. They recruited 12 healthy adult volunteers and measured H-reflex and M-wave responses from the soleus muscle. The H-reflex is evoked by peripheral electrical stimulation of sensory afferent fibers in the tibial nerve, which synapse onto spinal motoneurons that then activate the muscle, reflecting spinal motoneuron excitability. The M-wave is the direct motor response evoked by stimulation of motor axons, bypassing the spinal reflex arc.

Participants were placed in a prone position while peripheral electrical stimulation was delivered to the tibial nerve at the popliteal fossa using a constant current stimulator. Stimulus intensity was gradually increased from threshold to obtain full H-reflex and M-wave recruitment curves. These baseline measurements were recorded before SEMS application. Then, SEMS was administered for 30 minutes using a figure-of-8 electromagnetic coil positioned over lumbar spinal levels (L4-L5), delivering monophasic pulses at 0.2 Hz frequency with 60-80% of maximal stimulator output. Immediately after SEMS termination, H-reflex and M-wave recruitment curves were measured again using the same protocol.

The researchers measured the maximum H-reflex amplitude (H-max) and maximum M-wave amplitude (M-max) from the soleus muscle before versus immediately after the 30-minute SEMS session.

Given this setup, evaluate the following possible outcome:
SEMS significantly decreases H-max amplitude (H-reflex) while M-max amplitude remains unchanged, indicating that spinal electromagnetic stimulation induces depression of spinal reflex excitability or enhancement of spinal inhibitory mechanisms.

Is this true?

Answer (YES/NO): NO